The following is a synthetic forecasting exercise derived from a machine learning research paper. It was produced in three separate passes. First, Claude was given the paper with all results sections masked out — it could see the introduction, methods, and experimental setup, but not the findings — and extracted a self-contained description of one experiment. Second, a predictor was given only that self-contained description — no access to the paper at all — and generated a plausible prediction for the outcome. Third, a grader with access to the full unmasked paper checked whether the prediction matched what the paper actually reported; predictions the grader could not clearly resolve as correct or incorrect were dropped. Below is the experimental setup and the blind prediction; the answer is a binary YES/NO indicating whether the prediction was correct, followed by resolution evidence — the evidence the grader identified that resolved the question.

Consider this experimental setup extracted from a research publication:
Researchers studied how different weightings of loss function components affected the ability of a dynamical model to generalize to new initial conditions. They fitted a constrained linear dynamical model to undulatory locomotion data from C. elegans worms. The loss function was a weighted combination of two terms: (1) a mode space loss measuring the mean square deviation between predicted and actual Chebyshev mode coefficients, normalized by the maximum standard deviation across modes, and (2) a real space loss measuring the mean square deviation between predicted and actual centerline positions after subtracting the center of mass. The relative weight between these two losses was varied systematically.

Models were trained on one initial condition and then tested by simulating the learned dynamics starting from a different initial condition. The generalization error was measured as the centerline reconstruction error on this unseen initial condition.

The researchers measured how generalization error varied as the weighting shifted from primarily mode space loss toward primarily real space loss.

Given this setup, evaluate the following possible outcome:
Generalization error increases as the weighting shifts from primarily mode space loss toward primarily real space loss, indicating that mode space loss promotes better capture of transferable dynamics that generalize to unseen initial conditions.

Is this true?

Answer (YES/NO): NO